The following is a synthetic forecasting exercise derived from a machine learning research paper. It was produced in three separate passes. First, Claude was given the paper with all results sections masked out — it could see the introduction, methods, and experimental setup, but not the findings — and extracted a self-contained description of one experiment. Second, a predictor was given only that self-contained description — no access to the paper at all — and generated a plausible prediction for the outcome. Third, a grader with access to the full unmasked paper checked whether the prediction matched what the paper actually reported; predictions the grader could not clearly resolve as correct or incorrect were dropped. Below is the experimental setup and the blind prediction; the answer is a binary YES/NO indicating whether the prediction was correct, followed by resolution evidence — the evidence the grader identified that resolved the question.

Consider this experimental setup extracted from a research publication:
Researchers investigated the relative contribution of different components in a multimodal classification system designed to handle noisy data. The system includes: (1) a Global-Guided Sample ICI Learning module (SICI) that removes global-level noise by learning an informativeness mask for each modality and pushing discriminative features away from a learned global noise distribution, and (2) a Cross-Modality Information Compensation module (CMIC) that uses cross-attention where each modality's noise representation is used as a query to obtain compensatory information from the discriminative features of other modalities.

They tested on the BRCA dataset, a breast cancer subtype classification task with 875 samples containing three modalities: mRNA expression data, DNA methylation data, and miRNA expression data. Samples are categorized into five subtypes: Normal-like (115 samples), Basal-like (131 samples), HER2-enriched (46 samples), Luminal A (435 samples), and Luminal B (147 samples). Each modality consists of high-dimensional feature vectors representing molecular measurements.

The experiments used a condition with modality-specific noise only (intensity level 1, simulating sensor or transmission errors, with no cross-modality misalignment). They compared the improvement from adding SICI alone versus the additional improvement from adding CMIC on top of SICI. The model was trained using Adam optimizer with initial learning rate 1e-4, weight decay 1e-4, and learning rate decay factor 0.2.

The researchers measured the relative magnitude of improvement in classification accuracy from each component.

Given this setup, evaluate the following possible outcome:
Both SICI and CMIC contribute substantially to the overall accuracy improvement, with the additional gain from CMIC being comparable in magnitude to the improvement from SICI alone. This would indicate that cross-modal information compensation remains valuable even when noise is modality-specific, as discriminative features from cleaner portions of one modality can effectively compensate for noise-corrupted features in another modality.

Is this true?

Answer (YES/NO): YES